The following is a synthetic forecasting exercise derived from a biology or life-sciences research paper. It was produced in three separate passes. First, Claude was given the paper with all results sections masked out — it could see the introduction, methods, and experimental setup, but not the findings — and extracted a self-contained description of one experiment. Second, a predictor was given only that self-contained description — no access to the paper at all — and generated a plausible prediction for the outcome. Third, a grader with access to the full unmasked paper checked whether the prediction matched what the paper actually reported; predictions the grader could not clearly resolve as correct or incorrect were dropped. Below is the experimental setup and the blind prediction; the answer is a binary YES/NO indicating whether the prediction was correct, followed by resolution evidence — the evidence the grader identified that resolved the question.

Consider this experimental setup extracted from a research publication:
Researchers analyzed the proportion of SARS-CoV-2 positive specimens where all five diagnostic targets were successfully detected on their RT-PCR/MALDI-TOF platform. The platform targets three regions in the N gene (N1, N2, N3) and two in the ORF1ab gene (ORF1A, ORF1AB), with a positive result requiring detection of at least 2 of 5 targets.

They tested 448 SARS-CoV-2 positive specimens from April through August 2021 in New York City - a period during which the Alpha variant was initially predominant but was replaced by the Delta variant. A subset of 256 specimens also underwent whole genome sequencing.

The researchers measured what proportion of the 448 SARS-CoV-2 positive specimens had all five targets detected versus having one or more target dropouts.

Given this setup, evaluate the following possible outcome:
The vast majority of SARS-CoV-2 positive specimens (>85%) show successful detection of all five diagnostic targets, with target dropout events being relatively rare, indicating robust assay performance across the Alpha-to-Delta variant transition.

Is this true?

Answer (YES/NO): NO